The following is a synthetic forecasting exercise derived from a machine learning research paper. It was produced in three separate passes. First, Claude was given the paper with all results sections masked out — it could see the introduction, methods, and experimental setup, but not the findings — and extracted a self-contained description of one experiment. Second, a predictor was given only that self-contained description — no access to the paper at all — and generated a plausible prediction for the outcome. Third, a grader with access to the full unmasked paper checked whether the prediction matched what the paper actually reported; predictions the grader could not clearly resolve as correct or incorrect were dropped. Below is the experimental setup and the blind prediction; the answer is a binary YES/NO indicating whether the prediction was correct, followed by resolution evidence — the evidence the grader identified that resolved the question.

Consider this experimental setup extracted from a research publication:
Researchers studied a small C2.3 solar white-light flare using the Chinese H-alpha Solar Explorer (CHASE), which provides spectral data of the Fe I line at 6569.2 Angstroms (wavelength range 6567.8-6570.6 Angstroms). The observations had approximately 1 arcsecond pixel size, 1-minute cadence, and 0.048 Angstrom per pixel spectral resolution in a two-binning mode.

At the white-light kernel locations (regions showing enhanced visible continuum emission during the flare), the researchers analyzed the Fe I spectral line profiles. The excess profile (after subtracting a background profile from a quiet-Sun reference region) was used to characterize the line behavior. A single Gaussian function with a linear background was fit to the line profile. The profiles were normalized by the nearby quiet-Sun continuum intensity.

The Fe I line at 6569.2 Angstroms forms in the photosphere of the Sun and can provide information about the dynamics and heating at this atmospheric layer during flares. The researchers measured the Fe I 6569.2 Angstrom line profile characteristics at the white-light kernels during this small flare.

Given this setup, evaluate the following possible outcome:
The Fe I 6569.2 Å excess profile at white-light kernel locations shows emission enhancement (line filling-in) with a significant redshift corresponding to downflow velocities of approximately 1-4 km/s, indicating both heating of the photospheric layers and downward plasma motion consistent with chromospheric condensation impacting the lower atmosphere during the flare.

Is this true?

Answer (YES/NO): NO